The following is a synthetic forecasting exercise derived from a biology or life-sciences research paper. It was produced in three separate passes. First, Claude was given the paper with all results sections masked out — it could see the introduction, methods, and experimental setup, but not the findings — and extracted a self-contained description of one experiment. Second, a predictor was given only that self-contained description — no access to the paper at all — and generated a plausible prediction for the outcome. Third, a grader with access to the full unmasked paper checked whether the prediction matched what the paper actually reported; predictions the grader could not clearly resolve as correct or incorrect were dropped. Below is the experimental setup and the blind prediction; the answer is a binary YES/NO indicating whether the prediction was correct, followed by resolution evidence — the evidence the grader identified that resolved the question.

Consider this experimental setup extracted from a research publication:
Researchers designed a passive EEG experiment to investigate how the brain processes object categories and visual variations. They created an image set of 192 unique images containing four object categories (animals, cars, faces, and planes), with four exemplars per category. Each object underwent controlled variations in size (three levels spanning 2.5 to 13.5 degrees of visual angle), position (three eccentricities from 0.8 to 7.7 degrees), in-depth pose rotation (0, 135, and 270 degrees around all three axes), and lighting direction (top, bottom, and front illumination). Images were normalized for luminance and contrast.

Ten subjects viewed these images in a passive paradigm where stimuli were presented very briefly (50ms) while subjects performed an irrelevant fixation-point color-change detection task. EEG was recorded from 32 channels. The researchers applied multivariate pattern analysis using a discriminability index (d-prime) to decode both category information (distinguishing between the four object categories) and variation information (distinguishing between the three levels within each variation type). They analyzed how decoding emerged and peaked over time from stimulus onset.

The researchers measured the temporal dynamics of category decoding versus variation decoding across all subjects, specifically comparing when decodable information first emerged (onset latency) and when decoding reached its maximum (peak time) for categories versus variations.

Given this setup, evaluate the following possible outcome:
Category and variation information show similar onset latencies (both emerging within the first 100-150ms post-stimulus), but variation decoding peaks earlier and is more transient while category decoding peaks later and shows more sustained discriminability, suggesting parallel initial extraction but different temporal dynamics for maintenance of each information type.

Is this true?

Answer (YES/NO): NO